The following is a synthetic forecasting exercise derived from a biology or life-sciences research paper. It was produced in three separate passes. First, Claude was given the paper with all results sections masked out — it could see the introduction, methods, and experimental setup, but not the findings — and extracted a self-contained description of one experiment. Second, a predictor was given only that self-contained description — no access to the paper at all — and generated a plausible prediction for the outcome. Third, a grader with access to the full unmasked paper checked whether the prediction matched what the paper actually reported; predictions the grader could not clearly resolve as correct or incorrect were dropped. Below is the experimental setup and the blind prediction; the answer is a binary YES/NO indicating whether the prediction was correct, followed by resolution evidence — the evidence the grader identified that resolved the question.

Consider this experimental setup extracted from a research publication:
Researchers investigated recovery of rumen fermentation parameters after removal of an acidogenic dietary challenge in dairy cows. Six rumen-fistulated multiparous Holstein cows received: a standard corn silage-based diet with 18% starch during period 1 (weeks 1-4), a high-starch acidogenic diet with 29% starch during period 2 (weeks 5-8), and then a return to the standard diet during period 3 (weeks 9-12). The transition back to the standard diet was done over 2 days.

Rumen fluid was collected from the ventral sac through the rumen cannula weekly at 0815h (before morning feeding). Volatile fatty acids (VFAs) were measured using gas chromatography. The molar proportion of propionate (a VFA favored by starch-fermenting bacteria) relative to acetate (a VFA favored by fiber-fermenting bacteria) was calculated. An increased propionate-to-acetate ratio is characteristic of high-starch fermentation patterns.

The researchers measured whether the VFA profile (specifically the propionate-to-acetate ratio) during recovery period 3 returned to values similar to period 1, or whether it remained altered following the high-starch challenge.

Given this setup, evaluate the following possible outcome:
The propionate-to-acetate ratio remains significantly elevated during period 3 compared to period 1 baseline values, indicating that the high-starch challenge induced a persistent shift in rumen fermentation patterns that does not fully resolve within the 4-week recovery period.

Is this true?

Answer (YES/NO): NO